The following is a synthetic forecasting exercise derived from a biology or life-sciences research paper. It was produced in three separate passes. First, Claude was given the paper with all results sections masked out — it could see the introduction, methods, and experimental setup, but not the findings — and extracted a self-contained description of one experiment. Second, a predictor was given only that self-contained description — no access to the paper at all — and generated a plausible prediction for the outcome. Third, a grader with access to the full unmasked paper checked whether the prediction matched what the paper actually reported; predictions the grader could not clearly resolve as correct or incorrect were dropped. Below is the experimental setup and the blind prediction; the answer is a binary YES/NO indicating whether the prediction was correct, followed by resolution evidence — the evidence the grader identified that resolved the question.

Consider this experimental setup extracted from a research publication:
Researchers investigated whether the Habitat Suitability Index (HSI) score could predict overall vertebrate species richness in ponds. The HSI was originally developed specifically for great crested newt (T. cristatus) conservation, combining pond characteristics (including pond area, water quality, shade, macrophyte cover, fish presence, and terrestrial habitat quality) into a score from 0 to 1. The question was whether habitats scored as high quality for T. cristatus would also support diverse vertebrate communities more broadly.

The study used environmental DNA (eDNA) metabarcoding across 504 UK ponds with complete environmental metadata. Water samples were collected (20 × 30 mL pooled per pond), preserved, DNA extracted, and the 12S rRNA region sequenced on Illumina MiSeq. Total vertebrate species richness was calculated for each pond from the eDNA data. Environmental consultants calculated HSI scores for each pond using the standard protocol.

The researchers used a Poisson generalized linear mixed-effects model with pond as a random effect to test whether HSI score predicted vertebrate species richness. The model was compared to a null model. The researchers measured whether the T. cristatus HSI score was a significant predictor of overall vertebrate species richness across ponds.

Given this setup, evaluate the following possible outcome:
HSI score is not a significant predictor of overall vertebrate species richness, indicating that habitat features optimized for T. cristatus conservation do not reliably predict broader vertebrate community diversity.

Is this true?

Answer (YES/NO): YES